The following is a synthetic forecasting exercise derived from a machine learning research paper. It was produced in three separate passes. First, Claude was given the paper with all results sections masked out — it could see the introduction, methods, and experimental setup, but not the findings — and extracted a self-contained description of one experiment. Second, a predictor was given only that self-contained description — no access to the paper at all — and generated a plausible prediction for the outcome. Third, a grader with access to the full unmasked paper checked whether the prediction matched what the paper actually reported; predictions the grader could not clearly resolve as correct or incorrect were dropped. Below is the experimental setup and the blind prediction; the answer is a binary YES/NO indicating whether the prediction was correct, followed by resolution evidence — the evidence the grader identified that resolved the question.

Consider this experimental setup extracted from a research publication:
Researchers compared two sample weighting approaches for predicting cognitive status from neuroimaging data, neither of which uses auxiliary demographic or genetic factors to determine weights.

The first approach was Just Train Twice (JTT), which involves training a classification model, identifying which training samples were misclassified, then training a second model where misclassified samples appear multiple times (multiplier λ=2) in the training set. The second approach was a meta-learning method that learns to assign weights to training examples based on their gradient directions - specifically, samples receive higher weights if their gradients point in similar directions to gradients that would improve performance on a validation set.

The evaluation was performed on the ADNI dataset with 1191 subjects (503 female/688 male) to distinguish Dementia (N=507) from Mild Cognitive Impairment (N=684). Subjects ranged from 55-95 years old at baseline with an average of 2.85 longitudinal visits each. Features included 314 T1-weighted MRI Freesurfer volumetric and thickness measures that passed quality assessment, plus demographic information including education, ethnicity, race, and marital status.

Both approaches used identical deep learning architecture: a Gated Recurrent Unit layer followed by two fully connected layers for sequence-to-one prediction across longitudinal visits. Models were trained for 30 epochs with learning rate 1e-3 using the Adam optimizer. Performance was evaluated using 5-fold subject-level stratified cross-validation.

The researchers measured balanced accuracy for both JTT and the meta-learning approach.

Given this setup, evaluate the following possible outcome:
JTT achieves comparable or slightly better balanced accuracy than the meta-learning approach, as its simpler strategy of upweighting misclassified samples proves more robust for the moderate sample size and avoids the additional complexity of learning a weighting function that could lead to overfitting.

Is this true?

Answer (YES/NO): YES